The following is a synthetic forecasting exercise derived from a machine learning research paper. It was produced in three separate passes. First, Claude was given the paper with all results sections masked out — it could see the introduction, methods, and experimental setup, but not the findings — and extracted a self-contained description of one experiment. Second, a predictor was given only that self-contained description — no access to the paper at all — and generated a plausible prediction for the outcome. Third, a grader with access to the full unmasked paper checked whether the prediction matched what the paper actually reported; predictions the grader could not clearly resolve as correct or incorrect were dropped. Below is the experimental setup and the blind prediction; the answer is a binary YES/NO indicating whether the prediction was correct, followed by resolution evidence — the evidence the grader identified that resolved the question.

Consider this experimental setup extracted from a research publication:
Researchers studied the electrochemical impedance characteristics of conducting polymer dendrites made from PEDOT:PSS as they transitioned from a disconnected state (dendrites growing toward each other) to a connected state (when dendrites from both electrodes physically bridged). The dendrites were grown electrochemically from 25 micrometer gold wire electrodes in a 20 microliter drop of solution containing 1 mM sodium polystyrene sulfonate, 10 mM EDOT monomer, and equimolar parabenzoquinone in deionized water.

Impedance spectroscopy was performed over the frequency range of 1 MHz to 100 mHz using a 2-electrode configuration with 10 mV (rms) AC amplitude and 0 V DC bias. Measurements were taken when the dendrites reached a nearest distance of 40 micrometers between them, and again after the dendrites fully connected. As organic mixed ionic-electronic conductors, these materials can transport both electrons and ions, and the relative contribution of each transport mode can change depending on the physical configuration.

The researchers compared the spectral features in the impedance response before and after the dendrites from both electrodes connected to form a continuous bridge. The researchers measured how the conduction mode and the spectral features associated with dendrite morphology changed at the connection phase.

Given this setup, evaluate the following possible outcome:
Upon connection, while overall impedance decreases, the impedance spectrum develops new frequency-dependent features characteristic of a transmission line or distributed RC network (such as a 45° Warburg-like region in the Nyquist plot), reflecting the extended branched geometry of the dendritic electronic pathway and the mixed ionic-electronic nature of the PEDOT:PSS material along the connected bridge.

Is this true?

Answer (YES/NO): NO